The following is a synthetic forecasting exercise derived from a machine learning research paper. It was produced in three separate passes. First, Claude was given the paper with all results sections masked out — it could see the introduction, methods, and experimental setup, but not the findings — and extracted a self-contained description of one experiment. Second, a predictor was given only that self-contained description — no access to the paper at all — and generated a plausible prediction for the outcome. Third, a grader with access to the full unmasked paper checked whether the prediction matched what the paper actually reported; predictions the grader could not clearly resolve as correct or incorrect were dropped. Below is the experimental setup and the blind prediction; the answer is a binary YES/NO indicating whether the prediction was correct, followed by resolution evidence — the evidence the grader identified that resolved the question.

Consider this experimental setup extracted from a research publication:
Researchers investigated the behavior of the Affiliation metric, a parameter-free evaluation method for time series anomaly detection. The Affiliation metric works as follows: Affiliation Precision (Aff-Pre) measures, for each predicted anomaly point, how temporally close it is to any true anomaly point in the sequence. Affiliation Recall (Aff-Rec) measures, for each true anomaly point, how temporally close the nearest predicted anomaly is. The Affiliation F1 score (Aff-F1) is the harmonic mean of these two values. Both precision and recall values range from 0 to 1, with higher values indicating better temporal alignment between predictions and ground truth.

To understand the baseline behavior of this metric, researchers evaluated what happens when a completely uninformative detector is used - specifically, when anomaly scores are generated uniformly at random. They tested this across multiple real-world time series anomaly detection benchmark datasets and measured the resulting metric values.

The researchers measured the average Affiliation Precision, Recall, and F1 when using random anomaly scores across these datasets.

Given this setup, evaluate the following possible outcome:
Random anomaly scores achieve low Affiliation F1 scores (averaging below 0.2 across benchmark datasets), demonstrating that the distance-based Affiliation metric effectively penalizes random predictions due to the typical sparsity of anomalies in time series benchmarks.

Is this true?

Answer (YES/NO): NO